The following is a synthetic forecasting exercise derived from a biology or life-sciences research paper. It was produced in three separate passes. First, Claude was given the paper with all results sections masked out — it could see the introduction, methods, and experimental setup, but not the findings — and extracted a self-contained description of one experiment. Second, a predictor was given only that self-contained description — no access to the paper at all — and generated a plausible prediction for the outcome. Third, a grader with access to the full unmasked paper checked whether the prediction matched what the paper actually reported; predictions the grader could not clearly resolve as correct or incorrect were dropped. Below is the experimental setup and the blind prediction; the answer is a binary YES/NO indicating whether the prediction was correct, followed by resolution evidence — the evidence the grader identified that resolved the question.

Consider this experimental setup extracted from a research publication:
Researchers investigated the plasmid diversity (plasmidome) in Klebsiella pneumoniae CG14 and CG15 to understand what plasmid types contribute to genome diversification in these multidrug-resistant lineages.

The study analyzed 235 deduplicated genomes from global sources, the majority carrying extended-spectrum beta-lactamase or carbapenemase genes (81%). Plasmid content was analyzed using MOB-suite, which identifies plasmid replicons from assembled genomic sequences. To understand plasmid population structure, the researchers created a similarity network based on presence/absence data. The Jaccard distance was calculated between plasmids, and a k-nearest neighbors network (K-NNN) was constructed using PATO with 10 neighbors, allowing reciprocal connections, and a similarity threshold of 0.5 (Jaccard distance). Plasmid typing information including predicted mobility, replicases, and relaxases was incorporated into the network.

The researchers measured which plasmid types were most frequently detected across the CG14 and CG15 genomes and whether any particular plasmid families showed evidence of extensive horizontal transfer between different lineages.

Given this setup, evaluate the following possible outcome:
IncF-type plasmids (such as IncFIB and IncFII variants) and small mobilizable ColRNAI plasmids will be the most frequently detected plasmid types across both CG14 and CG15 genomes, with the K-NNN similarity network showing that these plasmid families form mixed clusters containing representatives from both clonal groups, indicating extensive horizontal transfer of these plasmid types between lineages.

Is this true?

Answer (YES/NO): NO